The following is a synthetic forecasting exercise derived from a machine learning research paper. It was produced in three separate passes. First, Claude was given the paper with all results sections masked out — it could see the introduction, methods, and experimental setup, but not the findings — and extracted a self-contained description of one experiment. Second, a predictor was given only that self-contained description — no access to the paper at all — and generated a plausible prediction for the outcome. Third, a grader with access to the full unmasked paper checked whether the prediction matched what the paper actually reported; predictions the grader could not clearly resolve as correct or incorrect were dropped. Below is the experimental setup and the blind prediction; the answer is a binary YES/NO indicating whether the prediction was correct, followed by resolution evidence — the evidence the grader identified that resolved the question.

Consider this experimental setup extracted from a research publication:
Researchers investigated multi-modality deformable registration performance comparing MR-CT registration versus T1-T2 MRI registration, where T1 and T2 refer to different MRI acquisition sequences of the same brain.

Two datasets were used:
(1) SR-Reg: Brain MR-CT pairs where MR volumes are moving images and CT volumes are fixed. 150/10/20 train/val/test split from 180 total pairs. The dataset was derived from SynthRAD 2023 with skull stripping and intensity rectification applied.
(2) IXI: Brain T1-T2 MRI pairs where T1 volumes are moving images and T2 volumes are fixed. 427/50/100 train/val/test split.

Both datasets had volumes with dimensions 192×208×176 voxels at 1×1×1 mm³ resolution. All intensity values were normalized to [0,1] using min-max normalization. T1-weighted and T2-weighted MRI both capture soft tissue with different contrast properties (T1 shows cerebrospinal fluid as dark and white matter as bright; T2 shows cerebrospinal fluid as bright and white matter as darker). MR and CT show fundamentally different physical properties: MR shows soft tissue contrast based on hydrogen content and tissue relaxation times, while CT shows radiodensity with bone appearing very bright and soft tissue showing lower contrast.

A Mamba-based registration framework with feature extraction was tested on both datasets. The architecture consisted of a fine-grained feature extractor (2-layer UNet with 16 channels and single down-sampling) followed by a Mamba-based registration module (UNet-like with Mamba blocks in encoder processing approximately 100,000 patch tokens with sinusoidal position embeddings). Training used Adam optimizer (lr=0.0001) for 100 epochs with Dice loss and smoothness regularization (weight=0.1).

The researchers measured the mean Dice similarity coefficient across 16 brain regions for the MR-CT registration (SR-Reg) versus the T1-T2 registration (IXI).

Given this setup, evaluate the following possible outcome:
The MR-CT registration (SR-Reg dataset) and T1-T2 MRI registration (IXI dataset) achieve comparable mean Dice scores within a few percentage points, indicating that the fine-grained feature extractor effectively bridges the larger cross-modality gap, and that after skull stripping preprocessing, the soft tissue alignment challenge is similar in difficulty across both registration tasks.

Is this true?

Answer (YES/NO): NO